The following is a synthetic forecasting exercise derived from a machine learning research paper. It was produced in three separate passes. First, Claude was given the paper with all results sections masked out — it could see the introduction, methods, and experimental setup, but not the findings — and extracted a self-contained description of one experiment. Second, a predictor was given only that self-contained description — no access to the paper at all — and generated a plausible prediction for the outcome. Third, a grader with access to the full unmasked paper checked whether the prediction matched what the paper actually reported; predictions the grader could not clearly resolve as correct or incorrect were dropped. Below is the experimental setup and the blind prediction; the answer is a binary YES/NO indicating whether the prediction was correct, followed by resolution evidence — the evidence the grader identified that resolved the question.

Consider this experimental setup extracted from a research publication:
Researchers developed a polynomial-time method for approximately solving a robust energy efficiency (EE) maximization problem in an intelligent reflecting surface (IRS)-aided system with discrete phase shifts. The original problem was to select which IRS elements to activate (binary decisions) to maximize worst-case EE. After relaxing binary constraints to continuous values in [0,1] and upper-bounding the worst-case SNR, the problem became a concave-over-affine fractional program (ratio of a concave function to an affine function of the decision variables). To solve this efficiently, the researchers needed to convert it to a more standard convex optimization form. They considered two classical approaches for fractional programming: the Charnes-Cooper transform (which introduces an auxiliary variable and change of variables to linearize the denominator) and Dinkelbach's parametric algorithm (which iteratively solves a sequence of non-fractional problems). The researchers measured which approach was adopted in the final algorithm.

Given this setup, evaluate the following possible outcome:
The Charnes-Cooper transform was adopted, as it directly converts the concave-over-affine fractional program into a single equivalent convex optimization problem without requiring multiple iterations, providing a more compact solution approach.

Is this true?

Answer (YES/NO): YES